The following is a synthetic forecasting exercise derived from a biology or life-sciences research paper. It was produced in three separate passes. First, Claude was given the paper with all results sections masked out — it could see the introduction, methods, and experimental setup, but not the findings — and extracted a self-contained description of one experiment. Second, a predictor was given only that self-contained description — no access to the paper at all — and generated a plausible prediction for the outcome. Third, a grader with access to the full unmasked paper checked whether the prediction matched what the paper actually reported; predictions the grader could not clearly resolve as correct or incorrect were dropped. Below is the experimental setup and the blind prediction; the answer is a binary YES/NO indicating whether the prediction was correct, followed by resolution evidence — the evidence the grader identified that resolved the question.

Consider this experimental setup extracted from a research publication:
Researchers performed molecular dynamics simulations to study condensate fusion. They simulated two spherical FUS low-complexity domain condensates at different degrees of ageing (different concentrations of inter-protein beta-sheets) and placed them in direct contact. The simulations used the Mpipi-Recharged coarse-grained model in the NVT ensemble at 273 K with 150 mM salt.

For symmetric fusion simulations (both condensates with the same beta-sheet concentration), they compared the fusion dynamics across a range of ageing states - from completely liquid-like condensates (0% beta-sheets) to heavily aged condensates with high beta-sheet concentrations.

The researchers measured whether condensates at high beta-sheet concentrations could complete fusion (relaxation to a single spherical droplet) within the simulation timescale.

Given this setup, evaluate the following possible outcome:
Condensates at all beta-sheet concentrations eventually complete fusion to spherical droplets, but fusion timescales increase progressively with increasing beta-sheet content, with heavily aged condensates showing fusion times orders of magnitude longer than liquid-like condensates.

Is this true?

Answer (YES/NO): NO